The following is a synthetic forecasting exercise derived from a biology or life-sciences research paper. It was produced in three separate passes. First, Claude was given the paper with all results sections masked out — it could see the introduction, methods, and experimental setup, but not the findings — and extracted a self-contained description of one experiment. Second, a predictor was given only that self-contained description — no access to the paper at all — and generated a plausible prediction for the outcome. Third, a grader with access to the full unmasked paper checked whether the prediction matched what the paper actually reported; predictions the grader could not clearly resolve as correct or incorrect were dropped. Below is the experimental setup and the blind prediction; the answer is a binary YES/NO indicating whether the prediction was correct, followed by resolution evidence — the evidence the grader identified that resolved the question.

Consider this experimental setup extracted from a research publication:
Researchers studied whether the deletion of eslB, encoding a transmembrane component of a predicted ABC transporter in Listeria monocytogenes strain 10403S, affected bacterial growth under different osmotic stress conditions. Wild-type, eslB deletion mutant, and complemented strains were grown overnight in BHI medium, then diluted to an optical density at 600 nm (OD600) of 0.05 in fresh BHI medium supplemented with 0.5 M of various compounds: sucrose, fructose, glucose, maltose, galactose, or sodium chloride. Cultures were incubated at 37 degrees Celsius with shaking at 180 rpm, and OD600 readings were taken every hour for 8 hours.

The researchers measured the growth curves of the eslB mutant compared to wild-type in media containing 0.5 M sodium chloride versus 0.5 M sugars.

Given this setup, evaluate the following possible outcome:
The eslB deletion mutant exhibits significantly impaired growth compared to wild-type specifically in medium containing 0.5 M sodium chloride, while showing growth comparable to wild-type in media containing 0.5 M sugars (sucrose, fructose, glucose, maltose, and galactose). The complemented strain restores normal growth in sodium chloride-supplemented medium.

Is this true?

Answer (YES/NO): NO